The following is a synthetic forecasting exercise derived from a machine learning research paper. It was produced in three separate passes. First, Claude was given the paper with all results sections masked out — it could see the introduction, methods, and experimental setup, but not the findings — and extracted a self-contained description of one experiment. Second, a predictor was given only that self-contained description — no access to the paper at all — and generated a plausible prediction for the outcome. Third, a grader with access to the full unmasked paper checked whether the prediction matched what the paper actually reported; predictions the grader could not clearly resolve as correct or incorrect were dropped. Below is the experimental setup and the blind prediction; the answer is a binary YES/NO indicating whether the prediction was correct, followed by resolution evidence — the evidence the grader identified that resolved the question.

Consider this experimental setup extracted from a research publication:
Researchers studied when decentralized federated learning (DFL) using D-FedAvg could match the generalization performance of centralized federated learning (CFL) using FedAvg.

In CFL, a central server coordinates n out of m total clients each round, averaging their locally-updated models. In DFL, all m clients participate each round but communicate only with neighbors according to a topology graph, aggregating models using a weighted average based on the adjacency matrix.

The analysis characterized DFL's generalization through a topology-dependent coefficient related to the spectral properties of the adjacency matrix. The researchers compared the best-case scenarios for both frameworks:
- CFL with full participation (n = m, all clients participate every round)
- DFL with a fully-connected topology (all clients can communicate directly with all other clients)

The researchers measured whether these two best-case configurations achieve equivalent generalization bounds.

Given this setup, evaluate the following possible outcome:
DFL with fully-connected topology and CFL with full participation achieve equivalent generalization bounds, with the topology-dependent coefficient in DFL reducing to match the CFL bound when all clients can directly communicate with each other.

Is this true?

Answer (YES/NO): YES